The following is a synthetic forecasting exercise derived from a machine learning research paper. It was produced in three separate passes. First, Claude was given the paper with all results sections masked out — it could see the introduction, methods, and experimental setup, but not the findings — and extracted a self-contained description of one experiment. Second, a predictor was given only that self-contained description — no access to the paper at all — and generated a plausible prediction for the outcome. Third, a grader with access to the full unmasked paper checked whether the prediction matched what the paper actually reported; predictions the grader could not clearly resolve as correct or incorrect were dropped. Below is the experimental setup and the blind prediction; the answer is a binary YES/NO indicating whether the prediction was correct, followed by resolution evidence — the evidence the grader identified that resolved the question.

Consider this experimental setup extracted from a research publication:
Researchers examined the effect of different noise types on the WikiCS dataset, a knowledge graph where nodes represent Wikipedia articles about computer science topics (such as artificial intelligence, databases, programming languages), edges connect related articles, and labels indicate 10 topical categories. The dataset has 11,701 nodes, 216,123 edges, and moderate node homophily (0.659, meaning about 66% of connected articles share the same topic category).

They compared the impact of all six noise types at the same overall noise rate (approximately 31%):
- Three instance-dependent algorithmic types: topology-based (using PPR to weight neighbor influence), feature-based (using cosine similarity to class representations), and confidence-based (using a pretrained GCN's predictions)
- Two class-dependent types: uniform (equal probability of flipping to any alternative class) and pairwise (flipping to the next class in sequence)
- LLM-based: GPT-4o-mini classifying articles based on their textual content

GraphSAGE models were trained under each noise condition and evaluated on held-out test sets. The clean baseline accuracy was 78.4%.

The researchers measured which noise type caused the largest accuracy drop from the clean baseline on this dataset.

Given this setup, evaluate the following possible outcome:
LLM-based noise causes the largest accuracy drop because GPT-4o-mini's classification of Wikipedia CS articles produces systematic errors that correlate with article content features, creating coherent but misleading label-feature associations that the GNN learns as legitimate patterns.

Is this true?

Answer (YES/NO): YES